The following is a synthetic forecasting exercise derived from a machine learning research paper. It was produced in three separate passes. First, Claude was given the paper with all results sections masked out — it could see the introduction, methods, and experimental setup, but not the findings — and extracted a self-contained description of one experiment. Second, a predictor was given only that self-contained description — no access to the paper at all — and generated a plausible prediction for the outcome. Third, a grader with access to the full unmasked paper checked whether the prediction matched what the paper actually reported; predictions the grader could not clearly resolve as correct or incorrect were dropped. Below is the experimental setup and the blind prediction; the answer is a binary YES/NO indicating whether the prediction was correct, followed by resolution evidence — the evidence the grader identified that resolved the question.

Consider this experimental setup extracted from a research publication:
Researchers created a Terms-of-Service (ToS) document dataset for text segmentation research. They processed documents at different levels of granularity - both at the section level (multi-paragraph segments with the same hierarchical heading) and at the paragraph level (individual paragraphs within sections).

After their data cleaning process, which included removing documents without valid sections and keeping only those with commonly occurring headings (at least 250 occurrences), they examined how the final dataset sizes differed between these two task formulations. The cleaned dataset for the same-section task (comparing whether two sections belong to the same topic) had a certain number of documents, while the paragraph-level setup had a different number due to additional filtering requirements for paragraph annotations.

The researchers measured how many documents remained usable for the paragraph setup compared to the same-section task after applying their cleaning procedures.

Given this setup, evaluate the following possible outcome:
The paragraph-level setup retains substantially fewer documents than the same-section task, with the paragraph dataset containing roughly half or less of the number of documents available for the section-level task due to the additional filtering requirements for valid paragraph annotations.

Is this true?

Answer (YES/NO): NO